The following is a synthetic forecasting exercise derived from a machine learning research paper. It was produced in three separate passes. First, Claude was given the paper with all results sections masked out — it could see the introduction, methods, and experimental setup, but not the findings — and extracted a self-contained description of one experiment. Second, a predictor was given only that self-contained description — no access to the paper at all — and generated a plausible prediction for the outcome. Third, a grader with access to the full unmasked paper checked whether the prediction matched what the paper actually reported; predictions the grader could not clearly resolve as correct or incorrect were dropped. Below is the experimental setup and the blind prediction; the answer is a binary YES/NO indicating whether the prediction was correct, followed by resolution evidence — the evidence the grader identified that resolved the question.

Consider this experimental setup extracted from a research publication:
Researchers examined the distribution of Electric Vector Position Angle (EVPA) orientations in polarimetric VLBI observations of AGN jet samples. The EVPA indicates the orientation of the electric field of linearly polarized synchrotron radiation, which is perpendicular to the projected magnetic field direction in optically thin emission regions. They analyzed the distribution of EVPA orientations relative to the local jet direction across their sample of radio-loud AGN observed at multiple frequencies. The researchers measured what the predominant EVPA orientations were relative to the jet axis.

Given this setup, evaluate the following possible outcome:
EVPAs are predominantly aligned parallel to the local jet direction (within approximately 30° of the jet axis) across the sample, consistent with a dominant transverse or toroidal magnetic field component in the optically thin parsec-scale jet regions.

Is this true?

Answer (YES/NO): NO